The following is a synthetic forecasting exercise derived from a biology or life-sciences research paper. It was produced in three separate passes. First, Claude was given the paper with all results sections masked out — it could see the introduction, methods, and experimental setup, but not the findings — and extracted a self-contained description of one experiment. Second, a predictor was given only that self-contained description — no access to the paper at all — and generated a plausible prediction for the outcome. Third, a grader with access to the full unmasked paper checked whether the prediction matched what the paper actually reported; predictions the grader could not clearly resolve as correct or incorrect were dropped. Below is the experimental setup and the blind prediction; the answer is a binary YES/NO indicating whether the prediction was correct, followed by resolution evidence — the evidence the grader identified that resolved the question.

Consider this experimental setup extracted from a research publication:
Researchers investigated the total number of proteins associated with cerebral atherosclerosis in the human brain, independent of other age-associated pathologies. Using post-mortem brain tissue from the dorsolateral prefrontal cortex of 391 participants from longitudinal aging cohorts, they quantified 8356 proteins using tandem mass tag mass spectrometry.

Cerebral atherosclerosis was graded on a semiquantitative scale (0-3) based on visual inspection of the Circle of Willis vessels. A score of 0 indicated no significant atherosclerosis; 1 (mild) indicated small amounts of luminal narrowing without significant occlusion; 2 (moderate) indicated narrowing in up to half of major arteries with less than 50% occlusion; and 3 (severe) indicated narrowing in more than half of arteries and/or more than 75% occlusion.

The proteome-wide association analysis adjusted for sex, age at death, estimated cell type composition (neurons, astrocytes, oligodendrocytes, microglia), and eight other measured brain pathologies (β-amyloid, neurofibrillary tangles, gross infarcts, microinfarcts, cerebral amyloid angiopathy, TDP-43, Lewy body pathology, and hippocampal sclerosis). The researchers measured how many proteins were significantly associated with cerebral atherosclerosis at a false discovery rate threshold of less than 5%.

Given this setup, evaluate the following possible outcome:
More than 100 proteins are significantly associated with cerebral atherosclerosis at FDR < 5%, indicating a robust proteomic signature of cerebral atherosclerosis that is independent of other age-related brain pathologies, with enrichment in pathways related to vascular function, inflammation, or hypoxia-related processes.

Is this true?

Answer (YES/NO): NO